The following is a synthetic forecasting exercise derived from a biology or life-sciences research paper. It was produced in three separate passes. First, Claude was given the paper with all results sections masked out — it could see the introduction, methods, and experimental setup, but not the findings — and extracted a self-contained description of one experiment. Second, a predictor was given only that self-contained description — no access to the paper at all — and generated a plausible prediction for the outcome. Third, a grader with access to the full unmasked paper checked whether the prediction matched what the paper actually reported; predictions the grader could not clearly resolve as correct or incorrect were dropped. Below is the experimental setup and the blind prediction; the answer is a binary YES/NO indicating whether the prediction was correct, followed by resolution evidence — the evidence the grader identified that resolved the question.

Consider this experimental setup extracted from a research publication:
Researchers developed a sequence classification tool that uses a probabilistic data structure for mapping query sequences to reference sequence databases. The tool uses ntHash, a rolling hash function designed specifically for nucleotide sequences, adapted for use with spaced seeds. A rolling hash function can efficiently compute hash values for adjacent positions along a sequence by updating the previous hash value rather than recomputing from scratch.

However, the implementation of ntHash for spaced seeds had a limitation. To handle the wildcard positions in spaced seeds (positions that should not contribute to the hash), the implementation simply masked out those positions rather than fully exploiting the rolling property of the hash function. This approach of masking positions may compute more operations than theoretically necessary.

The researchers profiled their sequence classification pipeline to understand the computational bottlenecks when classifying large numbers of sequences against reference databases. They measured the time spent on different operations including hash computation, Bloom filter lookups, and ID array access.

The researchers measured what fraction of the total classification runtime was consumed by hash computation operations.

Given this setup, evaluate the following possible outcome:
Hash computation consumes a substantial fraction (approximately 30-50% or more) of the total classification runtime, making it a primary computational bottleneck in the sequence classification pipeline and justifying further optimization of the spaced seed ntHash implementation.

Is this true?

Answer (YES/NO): YES